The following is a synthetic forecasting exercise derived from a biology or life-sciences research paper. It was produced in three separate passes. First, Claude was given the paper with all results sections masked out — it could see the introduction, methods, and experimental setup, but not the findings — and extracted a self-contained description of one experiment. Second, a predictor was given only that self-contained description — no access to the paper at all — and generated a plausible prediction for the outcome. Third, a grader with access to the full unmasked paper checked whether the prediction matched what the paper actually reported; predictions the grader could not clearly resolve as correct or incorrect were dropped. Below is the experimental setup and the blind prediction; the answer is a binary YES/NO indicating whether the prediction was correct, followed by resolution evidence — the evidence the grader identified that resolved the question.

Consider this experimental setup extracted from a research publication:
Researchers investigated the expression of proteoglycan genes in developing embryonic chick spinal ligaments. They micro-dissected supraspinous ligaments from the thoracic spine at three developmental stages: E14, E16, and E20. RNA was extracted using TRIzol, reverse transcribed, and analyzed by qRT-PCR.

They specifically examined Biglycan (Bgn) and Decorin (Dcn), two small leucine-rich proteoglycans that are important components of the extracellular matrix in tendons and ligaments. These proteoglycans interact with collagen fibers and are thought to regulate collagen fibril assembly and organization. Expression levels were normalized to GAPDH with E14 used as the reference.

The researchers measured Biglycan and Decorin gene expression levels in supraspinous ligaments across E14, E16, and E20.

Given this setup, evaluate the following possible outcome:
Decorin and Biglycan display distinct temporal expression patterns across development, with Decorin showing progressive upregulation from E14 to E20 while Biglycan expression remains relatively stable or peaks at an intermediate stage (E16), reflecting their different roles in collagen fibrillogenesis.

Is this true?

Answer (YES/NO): NO